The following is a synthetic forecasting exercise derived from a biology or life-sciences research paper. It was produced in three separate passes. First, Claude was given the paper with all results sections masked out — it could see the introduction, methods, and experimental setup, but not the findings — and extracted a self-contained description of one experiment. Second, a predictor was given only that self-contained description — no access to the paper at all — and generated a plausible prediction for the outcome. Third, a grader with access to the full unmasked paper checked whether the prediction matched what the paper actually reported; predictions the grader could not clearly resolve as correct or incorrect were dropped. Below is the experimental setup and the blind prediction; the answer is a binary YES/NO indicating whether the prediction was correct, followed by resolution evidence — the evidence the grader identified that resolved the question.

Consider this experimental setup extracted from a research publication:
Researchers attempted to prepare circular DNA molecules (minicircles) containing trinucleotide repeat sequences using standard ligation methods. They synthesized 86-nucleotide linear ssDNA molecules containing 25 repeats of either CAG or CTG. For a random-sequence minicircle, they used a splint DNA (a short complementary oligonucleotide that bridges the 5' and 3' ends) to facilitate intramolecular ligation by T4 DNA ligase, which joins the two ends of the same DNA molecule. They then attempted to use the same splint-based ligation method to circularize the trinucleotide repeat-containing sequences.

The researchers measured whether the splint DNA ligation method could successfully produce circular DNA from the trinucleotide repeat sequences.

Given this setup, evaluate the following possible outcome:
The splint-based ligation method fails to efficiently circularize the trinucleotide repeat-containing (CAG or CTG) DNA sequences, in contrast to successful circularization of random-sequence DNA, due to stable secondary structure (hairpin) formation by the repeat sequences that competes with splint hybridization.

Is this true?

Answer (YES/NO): YES